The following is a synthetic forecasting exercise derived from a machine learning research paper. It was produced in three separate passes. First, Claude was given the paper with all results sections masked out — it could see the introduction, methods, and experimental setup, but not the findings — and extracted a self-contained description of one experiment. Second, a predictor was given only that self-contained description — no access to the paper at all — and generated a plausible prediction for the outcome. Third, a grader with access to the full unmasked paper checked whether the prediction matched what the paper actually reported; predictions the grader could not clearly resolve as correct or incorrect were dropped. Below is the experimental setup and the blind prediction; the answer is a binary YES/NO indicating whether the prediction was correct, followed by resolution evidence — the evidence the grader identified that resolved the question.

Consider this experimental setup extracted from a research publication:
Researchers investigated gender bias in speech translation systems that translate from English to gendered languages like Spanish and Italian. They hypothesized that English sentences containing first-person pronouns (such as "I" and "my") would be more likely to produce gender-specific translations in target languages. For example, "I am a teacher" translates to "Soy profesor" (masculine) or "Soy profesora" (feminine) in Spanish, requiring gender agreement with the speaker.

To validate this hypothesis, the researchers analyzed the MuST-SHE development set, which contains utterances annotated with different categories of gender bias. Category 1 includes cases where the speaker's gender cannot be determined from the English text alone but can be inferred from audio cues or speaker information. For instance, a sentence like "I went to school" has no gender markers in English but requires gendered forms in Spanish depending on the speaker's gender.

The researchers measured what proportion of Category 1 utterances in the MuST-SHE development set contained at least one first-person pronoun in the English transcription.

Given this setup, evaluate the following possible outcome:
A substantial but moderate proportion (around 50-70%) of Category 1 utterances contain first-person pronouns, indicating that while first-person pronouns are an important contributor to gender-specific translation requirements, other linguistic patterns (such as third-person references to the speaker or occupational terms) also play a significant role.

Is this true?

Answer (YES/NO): NO